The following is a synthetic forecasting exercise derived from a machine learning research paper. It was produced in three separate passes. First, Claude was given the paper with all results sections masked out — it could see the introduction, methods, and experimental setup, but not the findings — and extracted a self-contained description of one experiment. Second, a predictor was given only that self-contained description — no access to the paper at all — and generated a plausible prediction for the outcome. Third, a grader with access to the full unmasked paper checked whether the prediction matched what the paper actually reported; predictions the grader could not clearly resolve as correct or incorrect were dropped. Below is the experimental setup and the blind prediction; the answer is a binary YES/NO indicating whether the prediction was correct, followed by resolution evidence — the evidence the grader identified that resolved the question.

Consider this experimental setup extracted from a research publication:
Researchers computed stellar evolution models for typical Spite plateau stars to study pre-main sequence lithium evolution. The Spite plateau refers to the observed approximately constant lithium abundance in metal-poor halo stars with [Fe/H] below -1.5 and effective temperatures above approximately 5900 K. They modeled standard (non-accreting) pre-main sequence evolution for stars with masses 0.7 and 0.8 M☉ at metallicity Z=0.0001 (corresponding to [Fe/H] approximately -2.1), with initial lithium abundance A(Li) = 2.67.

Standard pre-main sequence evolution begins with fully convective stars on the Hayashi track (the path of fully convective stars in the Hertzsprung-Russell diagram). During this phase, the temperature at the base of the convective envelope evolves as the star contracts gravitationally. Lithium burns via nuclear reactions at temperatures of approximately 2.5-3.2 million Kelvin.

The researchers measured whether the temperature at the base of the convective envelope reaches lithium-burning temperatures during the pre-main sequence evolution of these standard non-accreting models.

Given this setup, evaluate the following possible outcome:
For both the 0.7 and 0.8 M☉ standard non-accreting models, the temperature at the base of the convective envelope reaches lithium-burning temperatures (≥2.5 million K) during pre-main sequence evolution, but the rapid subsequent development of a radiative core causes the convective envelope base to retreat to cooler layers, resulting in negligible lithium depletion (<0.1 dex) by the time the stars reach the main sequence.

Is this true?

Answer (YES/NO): YES